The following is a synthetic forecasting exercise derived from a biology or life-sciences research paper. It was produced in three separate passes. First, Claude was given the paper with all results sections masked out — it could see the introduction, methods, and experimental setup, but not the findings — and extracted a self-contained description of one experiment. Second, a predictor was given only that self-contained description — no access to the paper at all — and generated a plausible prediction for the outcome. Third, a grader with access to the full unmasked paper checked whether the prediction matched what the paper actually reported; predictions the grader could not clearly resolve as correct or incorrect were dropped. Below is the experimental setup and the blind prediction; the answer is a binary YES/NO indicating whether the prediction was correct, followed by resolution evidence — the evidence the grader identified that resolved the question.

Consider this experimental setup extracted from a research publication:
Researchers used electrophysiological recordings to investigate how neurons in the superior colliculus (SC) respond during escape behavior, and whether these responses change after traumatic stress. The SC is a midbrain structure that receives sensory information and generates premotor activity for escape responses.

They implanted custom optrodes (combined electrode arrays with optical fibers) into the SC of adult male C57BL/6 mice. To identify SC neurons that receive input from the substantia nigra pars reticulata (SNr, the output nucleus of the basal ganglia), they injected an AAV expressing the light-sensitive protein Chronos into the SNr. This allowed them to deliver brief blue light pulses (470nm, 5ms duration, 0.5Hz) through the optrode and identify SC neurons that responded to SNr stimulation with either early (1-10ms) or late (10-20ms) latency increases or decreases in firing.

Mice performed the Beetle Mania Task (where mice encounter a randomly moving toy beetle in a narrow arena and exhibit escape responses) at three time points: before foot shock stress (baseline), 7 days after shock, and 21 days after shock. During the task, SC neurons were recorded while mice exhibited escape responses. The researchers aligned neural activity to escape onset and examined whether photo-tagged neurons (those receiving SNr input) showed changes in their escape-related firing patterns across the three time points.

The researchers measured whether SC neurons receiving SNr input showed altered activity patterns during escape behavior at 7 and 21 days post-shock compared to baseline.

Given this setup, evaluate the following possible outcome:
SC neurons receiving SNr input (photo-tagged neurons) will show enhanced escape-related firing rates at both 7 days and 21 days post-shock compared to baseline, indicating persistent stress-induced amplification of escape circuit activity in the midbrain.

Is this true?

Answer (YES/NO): NO